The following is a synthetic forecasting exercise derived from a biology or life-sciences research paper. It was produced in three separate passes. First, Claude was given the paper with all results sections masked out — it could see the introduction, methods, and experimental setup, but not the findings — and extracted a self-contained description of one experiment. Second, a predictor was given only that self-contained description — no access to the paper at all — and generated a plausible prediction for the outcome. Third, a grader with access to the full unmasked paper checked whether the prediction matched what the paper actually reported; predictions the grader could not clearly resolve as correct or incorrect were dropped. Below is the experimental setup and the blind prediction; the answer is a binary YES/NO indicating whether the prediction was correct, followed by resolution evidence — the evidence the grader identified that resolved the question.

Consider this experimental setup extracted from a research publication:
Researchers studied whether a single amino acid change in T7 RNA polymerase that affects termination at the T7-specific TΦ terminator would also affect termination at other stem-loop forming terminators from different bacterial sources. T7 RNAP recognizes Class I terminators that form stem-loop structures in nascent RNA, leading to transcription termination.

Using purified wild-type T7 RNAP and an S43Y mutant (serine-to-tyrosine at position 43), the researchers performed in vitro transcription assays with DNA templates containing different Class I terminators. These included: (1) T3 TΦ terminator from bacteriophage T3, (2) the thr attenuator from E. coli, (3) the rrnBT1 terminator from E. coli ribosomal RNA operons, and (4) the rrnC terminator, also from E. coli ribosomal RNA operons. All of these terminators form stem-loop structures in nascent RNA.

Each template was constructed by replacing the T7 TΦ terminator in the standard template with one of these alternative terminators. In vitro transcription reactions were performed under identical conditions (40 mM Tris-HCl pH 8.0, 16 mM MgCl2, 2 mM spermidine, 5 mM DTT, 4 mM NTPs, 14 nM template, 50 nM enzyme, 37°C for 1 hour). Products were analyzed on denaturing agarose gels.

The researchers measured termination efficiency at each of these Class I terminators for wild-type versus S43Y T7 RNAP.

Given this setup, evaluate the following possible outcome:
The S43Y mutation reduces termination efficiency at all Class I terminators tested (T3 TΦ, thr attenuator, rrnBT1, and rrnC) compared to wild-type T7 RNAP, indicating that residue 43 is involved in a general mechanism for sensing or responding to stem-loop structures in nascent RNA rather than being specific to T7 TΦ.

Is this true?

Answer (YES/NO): YES